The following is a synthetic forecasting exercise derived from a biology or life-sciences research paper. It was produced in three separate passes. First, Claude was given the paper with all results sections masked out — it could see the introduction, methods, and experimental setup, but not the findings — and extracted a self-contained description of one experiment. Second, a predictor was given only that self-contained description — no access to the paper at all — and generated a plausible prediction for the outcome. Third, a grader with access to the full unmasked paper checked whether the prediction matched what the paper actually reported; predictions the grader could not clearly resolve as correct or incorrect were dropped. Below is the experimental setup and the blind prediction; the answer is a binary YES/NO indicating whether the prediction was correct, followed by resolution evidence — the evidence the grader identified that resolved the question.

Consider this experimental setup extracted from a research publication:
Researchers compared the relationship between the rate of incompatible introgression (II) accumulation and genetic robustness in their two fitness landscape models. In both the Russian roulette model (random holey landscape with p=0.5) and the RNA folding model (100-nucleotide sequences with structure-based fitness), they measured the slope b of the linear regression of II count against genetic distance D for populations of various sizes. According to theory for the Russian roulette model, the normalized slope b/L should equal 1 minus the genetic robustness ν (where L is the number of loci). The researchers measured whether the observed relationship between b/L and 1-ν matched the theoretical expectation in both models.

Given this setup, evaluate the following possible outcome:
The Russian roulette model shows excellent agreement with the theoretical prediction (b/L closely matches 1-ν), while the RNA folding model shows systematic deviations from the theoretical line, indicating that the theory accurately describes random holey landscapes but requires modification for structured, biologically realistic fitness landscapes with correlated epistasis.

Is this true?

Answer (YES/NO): YES